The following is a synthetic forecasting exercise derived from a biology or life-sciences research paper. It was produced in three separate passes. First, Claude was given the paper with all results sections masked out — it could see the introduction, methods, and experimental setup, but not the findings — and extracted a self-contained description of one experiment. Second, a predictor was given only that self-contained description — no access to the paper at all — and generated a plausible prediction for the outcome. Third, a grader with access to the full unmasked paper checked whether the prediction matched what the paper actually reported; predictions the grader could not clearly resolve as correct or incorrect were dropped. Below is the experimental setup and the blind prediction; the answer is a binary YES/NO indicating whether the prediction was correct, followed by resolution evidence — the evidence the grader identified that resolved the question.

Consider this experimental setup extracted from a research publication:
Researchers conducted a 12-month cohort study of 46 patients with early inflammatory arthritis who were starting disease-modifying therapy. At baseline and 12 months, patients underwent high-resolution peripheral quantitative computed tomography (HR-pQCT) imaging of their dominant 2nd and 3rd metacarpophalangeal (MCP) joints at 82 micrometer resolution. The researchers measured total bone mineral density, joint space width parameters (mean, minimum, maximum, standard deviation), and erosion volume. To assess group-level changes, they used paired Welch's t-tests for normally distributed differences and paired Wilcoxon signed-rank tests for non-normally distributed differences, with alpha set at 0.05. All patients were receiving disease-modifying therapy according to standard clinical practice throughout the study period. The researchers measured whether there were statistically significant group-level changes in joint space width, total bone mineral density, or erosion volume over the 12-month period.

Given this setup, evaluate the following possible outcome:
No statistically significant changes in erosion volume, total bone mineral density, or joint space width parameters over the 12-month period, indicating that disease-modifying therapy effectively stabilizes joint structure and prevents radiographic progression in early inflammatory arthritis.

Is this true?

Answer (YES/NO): YES